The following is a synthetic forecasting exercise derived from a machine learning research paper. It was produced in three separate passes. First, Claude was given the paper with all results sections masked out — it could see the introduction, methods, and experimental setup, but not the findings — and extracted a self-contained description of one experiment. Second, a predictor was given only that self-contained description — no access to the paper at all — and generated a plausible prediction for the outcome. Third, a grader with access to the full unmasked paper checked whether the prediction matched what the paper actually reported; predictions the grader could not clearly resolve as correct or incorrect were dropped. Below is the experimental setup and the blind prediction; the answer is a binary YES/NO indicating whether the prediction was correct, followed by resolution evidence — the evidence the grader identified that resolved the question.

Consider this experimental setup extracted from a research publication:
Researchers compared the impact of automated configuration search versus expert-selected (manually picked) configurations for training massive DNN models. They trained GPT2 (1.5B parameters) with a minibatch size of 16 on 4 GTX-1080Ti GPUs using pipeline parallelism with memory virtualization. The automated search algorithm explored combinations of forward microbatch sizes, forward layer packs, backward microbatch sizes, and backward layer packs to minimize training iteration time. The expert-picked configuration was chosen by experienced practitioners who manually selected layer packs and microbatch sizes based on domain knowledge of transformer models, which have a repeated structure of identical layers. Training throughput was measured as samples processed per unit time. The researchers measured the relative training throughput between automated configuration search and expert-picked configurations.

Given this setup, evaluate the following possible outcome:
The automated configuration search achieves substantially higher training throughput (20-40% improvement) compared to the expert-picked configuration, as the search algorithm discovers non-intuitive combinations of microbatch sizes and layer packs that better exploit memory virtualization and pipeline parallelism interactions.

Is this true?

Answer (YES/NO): YES